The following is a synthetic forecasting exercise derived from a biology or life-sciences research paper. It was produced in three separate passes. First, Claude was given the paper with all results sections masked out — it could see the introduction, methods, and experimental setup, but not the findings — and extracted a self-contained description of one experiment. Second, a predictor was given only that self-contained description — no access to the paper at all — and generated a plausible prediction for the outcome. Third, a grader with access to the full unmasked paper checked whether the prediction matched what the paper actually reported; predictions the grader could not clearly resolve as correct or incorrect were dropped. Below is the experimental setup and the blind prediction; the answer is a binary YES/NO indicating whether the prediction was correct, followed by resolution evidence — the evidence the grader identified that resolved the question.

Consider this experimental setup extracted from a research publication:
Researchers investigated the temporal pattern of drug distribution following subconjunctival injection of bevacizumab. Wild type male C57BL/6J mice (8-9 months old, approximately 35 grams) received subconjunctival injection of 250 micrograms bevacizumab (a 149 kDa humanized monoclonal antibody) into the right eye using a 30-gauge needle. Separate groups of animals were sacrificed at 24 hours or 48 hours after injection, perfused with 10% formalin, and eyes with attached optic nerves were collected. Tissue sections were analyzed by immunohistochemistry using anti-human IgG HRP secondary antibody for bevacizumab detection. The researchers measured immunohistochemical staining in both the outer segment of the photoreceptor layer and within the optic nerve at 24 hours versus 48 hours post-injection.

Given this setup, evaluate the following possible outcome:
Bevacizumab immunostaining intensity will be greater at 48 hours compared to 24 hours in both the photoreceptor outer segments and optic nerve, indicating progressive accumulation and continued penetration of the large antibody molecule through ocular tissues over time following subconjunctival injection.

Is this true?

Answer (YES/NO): NO